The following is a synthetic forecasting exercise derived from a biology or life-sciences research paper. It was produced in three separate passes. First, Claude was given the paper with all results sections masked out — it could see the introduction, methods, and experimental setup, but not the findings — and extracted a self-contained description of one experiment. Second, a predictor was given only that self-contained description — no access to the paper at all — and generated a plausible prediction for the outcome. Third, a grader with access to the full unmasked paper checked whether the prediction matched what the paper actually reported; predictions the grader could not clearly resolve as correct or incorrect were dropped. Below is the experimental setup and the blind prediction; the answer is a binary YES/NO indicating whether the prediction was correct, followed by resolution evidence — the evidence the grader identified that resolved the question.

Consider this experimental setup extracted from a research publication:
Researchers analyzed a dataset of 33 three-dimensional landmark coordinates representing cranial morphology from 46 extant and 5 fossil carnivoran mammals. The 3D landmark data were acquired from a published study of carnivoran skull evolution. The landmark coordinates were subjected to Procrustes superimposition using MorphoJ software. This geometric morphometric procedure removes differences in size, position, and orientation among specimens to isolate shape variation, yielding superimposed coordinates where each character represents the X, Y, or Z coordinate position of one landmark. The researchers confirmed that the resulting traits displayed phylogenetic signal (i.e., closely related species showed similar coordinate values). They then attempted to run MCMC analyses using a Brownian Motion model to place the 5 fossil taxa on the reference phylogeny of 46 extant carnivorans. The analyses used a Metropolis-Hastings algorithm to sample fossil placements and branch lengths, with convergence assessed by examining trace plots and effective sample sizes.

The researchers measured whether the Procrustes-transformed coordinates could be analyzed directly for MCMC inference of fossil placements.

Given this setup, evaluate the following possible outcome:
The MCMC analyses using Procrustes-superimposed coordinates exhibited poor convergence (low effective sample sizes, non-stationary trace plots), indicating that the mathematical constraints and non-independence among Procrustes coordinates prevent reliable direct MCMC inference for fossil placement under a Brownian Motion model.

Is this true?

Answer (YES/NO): NO